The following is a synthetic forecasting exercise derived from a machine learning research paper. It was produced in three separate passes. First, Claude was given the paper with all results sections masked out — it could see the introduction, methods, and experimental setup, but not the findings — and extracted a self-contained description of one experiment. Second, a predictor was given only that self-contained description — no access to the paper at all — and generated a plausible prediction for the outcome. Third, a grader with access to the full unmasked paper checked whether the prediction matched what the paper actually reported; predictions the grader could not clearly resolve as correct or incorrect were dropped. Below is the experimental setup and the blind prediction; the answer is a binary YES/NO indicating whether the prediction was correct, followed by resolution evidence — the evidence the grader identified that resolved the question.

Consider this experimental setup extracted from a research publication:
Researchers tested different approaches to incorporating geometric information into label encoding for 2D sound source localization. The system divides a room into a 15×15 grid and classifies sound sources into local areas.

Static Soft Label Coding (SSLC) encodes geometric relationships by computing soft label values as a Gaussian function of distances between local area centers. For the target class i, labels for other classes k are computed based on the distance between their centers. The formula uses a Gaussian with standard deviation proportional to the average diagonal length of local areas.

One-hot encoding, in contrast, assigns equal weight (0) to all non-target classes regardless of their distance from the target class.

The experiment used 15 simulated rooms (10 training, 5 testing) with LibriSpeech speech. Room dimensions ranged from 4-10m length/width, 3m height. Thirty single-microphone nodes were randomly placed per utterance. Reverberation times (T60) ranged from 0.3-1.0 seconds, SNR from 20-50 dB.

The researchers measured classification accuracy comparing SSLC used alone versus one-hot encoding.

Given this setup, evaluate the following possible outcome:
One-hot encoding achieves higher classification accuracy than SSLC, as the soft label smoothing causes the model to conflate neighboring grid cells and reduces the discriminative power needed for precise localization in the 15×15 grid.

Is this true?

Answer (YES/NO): YES